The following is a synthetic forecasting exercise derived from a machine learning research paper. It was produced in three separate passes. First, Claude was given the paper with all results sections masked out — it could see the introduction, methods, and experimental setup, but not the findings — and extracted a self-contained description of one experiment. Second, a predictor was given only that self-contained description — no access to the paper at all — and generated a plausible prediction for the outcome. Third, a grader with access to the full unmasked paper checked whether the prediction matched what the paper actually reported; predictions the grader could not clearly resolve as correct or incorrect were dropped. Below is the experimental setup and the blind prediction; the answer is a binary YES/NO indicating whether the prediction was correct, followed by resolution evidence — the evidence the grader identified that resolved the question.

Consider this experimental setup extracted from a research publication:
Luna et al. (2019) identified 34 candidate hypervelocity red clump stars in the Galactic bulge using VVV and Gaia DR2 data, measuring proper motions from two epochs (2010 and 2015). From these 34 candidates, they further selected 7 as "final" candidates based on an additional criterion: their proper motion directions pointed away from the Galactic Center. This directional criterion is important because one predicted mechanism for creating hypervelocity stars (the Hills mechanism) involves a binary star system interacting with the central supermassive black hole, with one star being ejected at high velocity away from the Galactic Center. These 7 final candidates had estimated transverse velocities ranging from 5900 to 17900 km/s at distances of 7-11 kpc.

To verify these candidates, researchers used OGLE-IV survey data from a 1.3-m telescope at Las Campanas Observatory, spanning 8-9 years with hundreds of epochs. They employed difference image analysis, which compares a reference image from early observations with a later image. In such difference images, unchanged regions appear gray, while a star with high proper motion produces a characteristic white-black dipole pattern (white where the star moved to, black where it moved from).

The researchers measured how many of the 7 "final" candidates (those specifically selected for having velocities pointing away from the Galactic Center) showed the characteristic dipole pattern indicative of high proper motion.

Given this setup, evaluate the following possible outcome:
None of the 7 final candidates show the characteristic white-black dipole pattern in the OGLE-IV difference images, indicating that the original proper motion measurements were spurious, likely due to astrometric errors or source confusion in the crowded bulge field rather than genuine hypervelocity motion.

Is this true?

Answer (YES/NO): YES